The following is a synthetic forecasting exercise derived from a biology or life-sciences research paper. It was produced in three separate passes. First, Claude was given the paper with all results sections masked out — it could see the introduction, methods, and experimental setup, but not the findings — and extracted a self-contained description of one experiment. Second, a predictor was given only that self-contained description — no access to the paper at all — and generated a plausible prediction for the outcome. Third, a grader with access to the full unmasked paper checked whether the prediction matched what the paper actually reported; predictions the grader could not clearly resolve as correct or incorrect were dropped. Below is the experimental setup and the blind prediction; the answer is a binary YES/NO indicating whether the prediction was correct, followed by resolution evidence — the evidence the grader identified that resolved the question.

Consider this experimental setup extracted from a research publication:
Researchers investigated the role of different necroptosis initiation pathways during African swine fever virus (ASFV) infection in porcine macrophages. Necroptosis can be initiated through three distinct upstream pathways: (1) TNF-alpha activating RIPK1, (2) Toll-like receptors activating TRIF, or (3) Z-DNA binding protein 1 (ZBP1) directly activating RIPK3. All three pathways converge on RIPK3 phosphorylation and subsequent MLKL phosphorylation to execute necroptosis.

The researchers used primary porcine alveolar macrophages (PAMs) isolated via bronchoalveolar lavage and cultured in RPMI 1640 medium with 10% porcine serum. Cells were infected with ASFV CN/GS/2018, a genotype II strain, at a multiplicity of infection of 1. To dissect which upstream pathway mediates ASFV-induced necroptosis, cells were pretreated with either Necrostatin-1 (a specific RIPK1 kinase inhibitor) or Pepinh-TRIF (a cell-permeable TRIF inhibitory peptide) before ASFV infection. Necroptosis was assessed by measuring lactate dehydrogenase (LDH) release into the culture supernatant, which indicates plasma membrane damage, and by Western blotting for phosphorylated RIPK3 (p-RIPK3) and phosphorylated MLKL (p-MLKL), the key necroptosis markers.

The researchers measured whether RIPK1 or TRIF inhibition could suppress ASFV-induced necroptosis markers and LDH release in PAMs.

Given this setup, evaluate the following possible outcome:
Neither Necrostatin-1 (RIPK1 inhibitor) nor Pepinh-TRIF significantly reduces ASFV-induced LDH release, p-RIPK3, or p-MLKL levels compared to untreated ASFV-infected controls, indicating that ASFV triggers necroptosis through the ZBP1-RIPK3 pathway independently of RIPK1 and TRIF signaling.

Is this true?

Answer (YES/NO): YES